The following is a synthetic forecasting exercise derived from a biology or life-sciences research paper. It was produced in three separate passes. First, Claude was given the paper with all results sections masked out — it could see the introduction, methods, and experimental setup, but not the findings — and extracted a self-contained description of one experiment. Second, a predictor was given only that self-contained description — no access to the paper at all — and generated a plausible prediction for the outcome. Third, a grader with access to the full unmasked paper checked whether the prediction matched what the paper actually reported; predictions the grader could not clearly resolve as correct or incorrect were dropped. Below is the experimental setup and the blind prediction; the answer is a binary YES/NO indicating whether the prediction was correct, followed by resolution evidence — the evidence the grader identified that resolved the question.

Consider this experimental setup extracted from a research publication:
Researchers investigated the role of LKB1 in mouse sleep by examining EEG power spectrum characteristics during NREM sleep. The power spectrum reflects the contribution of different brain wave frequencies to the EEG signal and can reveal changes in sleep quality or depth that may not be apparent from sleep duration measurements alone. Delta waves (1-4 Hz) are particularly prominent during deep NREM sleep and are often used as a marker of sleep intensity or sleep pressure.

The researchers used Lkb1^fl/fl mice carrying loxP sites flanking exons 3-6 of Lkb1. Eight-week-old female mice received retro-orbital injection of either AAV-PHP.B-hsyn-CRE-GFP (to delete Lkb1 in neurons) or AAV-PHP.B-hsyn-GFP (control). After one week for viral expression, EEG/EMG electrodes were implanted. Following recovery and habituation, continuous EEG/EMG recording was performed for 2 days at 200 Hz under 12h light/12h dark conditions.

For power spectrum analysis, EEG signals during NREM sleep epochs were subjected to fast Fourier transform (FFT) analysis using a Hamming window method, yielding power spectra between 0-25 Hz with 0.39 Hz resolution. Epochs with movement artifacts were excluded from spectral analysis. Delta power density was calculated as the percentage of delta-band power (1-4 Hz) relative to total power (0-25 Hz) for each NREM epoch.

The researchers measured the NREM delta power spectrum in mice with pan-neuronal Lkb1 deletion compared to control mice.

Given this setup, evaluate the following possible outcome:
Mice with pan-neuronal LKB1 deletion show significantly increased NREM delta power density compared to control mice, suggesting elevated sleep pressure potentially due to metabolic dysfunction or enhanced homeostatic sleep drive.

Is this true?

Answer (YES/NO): NO